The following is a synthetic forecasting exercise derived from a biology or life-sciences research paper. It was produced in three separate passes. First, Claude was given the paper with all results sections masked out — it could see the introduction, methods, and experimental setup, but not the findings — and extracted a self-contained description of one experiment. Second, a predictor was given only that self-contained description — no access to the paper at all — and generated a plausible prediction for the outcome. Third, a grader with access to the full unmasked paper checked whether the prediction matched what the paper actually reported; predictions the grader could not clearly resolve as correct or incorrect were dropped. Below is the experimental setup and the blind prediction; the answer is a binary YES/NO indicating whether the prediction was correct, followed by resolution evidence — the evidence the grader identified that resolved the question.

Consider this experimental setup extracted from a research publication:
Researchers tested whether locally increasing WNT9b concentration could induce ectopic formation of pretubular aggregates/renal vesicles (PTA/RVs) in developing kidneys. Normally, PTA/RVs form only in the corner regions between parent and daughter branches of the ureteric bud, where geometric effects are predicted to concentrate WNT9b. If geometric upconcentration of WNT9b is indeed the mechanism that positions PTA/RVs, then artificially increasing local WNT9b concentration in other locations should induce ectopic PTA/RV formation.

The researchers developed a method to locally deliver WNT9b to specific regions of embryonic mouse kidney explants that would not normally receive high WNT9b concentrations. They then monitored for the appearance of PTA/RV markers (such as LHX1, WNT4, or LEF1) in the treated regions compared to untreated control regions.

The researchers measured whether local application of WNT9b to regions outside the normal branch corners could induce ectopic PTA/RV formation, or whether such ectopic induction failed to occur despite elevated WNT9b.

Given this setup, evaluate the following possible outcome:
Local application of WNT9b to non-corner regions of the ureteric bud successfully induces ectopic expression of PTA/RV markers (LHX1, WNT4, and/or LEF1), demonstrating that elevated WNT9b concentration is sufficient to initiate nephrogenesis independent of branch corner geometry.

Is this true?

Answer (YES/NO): YES